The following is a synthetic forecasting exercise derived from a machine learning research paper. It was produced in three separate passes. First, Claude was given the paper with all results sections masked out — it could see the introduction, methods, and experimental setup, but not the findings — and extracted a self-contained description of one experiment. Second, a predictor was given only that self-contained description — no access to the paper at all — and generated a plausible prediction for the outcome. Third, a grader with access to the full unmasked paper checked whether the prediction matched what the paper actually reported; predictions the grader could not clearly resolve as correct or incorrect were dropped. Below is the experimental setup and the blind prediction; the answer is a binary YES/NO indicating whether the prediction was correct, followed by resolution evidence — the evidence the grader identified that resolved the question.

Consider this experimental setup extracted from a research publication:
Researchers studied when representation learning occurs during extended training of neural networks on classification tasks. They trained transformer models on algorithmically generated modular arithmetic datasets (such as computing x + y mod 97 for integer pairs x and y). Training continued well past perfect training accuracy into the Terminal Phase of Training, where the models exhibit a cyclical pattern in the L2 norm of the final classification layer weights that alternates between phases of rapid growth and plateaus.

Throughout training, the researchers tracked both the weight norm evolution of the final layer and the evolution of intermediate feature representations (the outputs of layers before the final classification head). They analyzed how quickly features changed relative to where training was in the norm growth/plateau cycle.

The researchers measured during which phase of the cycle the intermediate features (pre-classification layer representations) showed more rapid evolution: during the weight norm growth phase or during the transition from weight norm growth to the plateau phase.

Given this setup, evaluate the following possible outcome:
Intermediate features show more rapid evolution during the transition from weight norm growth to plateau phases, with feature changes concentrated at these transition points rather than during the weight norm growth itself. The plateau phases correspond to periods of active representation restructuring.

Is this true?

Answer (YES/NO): YES